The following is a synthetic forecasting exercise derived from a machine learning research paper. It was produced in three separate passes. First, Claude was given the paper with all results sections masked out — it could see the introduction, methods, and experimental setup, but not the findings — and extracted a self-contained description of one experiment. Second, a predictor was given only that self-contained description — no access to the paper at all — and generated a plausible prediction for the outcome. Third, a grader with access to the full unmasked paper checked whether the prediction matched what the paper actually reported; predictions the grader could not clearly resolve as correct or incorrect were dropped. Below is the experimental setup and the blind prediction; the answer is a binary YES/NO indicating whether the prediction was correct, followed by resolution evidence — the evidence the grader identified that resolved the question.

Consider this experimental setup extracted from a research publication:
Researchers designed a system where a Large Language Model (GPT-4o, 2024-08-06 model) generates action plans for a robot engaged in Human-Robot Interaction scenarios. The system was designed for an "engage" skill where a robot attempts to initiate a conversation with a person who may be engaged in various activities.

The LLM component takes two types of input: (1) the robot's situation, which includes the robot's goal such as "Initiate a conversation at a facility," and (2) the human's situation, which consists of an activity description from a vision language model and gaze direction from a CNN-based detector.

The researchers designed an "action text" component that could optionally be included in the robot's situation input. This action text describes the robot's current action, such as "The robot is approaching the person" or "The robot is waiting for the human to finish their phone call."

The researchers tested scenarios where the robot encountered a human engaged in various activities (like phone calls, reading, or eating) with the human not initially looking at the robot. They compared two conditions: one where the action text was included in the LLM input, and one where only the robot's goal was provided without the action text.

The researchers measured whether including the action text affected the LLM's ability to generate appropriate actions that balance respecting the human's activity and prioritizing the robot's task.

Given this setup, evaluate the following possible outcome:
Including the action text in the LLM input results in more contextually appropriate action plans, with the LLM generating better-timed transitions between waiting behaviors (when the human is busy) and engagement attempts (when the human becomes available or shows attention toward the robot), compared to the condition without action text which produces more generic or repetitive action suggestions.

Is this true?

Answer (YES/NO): YES